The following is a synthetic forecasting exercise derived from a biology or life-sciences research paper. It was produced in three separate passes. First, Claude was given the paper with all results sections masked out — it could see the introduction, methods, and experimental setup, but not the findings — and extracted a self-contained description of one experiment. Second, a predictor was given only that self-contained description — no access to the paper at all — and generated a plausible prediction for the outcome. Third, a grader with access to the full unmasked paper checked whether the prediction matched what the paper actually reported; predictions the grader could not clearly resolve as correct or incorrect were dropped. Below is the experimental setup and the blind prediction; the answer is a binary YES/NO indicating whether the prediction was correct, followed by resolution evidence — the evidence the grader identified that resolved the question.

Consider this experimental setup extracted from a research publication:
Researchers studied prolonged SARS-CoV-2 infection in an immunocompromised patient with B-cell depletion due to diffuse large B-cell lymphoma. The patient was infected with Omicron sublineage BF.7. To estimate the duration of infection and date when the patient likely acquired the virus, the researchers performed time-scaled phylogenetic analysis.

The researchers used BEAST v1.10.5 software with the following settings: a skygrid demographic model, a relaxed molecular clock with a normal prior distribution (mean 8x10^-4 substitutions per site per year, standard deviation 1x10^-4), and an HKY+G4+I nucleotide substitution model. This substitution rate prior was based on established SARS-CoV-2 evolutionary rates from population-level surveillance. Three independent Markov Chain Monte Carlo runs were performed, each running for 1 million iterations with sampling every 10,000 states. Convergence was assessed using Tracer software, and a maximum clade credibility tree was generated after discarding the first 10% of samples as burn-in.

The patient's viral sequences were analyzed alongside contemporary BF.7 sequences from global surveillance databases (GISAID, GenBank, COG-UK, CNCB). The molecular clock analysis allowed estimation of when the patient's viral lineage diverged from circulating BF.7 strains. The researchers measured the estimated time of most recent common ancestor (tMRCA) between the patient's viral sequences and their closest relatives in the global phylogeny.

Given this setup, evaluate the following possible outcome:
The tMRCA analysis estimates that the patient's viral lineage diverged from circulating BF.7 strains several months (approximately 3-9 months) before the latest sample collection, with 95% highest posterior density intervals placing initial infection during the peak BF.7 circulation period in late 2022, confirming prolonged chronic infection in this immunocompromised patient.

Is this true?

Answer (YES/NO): NO